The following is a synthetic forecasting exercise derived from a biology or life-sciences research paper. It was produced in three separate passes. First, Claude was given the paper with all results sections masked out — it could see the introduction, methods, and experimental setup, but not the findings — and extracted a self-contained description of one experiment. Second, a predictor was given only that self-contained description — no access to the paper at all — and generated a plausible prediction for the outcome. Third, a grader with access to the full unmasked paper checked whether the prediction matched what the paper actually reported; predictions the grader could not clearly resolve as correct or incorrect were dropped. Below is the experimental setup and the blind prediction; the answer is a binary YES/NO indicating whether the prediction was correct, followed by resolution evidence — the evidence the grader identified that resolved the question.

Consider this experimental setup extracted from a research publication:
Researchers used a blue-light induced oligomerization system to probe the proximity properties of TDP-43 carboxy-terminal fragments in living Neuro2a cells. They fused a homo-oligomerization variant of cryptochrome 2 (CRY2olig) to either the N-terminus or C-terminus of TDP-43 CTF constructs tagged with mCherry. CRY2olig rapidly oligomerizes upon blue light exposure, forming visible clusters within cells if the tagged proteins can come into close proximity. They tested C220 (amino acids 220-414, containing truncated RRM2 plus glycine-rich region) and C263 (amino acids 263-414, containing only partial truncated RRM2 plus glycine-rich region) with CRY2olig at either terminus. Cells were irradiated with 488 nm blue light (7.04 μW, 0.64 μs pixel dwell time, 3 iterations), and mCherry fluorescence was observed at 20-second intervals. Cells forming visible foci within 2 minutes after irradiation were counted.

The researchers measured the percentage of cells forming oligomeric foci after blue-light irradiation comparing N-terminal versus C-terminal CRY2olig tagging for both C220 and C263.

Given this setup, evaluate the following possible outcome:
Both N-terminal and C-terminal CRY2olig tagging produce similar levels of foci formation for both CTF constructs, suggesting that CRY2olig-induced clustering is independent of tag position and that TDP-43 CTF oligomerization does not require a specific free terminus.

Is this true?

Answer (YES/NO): NO